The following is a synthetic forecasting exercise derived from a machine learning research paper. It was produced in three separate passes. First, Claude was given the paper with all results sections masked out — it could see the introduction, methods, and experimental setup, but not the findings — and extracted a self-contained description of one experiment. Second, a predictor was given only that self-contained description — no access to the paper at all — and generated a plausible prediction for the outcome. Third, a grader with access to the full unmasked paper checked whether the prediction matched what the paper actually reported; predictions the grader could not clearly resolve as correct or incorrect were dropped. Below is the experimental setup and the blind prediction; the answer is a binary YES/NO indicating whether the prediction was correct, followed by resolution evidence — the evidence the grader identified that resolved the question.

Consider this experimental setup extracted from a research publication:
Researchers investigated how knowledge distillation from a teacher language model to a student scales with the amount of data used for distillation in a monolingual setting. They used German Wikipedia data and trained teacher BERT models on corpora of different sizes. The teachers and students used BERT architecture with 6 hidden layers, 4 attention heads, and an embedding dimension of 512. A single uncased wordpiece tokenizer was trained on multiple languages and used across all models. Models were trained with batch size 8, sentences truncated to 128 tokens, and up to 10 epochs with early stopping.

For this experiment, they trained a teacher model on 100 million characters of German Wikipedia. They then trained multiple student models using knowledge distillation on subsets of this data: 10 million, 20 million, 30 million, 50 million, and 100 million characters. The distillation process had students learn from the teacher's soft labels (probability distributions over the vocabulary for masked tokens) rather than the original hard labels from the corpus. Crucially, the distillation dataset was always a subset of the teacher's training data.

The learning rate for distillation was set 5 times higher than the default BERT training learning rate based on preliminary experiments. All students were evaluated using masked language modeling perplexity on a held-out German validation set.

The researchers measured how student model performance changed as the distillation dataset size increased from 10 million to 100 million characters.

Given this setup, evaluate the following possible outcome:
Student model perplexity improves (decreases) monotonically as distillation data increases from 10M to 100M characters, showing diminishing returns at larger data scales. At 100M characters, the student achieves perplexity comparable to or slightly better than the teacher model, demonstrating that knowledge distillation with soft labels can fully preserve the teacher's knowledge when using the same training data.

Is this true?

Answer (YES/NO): NO